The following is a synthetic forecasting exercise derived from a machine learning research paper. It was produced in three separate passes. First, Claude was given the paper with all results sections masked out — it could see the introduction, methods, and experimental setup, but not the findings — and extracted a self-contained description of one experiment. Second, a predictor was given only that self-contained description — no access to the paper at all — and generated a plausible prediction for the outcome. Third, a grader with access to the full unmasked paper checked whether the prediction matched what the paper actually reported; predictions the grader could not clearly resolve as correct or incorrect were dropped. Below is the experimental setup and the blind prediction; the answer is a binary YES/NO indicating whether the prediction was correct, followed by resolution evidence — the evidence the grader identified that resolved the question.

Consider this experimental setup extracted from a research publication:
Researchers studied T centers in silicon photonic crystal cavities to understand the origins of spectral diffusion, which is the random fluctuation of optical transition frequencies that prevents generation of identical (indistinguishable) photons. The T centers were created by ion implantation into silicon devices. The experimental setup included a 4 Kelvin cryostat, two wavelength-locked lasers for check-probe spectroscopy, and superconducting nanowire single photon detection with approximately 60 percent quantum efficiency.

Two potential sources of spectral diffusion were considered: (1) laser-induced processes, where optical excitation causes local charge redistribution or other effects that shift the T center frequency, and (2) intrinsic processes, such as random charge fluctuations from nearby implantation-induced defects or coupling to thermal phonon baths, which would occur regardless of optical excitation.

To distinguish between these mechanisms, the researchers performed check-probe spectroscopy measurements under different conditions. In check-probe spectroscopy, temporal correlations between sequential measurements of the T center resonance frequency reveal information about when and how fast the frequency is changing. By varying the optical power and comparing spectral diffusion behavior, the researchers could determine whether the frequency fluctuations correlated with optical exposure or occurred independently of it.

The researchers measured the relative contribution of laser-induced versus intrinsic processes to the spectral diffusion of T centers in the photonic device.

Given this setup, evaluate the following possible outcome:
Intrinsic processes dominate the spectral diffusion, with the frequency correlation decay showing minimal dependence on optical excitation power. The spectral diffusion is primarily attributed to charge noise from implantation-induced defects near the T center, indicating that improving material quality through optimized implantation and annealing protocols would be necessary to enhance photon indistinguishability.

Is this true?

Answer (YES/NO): NO